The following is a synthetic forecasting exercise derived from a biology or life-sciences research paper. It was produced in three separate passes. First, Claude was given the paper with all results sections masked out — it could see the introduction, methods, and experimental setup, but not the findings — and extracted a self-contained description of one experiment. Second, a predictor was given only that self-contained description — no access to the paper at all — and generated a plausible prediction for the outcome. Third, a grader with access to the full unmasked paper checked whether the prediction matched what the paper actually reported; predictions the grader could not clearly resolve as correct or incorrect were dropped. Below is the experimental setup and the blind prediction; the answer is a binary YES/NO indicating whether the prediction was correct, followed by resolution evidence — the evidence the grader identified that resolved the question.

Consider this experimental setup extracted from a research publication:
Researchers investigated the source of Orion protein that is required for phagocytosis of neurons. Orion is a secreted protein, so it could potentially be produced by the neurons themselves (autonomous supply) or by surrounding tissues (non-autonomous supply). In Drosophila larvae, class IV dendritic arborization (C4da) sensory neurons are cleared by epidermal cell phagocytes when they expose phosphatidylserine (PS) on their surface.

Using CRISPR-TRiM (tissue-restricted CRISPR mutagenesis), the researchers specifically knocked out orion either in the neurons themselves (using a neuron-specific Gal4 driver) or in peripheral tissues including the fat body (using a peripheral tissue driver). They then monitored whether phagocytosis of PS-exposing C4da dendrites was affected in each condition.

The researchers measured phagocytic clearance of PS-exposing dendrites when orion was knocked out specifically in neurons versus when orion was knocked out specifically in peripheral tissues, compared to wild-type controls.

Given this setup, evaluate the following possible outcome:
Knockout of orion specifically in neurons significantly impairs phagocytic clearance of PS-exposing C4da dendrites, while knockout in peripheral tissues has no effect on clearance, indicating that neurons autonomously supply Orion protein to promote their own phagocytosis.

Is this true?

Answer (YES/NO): NO